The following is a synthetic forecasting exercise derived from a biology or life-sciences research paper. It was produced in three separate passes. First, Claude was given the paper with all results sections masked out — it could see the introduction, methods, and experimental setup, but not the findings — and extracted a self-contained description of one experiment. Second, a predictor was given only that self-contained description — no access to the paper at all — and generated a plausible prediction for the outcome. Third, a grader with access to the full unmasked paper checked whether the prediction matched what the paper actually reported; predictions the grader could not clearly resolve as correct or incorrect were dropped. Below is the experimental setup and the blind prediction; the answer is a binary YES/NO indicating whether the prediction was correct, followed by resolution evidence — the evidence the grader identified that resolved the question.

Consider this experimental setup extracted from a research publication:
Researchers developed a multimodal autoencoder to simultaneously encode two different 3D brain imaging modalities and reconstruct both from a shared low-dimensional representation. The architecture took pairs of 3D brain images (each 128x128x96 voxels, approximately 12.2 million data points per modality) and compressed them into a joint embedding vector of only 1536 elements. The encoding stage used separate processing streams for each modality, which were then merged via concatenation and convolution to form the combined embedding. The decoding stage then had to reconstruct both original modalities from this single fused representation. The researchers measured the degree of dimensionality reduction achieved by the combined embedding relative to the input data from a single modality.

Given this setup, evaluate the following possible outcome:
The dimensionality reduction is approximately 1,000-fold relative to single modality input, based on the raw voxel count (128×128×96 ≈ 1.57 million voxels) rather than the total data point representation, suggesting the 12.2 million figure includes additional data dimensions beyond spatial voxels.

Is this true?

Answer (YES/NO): NO